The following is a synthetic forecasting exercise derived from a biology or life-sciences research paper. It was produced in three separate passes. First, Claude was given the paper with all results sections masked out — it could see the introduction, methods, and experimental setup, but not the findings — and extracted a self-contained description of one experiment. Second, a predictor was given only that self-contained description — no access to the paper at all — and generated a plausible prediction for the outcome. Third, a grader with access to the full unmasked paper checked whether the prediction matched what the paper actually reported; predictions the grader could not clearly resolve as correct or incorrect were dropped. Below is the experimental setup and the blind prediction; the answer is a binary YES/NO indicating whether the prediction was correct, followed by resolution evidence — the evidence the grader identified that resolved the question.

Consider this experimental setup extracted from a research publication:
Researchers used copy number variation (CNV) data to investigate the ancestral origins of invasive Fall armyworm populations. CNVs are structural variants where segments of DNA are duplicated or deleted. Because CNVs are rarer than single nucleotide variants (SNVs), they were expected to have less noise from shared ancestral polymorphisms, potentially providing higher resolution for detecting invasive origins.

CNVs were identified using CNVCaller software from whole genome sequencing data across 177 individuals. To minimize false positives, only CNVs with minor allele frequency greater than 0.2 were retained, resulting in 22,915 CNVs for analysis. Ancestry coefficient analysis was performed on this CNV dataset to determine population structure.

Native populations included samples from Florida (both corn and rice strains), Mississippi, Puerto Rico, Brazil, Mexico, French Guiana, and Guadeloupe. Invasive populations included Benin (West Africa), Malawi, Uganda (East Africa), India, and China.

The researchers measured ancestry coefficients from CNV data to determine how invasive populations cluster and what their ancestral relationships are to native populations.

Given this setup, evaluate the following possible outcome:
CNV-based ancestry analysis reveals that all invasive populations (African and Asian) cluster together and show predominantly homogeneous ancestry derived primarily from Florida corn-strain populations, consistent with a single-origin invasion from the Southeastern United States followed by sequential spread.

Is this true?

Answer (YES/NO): NO